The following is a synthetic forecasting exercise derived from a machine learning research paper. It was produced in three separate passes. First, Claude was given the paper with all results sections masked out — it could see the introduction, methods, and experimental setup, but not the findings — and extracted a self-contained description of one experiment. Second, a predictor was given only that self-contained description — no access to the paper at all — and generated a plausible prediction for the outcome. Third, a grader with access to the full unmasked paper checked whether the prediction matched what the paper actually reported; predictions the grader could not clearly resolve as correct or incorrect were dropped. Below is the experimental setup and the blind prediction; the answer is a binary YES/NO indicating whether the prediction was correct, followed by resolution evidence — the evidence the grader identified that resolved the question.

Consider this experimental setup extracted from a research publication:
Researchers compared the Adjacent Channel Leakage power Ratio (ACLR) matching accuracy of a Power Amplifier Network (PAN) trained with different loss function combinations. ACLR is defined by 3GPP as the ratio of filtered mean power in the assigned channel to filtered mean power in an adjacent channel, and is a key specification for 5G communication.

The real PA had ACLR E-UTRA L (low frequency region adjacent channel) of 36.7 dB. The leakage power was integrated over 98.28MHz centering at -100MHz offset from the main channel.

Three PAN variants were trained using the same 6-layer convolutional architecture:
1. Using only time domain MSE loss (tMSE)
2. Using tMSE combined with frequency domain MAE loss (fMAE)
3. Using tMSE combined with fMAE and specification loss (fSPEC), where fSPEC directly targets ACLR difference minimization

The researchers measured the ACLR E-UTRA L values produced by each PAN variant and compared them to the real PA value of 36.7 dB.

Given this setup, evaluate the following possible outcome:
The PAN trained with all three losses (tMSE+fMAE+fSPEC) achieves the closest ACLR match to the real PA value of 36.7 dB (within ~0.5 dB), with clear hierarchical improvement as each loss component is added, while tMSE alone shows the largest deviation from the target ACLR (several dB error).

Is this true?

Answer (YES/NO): NO